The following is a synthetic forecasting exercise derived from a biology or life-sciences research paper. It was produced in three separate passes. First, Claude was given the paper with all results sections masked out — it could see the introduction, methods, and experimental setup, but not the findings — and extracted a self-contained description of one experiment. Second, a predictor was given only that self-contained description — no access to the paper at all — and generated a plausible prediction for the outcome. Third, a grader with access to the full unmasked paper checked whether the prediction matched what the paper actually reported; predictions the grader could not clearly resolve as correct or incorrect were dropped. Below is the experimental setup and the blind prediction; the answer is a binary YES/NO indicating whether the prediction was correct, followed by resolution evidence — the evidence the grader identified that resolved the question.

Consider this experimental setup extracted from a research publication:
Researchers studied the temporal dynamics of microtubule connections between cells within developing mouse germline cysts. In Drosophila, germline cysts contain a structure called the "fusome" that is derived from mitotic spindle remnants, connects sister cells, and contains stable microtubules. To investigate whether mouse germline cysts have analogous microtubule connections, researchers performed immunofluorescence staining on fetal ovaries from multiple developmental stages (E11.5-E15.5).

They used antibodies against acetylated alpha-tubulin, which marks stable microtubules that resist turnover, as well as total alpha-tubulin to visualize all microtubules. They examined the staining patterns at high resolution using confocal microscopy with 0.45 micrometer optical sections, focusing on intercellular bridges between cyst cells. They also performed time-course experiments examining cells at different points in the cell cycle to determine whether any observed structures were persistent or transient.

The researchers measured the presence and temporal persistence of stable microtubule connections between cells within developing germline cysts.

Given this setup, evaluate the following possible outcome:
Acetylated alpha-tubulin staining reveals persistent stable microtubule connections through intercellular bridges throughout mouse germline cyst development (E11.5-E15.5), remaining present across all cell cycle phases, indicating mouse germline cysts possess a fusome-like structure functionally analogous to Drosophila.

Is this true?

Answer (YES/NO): NO